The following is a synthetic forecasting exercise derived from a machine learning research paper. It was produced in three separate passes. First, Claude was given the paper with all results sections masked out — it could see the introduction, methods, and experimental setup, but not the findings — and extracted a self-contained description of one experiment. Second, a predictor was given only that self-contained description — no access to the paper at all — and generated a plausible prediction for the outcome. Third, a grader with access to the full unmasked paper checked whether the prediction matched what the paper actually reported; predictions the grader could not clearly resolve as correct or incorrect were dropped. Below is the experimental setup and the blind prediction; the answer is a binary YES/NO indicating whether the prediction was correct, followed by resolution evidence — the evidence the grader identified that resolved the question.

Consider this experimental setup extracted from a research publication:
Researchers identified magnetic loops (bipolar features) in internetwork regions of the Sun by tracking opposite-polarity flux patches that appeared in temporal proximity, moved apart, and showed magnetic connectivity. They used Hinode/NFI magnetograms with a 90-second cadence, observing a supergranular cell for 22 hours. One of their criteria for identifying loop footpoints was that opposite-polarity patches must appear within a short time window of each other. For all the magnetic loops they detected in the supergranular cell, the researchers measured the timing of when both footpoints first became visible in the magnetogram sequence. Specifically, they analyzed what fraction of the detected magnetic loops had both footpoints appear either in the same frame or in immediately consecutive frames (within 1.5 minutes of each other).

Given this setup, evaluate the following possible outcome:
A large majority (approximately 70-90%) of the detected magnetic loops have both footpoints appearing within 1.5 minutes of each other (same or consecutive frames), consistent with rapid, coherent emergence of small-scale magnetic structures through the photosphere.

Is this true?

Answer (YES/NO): NO